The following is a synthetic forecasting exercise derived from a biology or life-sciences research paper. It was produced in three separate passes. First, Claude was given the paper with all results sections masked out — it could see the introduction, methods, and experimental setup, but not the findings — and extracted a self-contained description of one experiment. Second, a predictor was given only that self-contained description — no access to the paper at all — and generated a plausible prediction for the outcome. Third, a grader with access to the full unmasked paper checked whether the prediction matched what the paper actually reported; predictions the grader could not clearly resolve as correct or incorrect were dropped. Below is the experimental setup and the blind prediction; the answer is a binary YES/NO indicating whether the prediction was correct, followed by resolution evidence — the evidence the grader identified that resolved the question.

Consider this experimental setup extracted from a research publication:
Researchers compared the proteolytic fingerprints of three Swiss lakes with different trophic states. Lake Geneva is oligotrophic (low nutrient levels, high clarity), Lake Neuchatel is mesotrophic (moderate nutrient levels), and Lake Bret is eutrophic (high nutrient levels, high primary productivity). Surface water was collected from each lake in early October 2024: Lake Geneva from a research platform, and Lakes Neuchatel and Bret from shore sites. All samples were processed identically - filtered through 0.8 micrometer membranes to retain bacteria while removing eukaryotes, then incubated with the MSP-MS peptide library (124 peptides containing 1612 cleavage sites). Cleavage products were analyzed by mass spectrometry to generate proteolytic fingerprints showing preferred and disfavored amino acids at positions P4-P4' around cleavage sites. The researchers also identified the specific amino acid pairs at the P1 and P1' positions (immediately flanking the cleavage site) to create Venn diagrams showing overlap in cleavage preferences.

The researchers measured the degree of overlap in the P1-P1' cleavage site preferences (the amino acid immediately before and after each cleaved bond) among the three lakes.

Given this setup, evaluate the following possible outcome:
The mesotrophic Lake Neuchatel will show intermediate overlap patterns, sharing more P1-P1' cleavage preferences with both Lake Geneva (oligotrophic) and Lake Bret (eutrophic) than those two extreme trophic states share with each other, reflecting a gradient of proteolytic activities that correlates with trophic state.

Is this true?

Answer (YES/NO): NO